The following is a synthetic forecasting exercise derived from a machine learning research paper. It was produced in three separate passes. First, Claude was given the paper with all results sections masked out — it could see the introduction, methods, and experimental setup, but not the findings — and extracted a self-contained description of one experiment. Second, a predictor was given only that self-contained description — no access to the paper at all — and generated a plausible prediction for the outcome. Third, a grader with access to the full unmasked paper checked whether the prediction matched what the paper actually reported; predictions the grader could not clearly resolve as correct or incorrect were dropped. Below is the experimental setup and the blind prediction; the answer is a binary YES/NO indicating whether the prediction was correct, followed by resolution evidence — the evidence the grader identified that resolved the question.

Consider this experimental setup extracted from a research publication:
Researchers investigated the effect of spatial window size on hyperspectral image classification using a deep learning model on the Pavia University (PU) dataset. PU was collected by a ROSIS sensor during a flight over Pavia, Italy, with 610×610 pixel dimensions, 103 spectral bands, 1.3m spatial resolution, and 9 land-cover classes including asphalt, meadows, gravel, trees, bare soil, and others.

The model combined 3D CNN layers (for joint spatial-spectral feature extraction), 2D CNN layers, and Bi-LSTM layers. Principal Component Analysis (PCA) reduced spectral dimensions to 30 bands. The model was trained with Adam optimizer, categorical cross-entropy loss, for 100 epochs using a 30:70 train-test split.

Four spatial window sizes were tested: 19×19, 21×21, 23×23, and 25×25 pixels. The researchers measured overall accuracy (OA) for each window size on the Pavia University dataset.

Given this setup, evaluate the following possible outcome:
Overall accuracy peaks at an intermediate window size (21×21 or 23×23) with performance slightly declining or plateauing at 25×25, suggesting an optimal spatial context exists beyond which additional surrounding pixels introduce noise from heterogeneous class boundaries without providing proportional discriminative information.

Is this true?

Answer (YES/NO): NO